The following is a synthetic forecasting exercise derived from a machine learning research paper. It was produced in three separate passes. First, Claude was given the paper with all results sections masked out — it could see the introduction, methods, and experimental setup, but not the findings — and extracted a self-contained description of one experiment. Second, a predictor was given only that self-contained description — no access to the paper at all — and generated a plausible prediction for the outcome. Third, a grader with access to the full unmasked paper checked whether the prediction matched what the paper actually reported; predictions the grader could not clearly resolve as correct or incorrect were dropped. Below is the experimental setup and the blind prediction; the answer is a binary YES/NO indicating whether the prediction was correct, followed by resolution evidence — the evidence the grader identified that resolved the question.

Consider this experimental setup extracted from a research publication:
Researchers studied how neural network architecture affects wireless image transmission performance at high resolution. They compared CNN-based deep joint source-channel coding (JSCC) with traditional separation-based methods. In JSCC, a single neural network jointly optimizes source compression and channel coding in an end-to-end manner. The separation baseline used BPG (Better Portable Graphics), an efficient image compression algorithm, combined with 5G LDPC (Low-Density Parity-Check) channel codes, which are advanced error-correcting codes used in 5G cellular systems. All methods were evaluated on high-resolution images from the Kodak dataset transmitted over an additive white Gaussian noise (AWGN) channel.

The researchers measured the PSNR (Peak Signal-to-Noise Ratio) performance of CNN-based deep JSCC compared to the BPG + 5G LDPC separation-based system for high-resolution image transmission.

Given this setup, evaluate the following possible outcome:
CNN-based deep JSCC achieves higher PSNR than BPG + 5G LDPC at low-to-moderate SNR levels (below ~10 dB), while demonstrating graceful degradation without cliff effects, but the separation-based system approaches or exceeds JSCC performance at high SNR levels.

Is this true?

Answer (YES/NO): NO